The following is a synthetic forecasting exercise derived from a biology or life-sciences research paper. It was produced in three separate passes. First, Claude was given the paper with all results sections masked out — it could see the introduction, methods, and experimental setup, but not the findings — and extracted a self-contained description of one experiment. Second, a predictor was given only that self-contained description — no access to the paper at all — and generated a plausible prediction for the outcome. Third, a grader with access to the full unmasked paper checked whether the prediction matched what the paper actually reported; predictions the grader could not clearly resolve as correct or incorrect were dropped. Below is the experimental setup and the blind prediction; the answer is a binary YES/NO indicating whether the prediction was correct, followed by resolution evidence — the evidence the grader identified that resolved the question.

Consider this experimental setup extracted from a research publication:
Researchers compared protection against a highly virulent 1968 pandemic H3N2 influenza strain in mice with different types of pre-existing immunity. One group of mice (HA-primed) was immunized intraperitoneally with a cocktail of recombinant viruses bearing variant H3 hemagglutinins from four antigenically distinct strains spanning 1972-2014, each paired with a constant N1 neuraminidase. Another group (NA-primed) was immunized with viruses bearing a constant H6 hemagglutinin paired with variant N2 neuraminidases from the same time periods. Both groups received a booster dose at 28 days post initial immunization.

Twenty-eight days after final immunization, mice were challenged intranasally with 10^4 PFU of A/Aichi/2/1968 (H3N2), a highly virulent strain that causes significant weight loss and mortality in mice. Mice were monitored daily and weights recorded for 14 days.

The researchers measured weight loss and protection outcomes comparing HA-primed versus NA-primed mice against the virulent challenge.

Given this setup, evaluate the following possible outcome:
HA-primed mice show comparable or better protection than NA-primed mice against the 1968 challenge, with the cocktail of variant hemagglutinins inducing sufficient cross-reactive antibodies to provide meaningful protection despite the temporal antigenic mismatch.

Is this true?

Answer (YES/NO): YES